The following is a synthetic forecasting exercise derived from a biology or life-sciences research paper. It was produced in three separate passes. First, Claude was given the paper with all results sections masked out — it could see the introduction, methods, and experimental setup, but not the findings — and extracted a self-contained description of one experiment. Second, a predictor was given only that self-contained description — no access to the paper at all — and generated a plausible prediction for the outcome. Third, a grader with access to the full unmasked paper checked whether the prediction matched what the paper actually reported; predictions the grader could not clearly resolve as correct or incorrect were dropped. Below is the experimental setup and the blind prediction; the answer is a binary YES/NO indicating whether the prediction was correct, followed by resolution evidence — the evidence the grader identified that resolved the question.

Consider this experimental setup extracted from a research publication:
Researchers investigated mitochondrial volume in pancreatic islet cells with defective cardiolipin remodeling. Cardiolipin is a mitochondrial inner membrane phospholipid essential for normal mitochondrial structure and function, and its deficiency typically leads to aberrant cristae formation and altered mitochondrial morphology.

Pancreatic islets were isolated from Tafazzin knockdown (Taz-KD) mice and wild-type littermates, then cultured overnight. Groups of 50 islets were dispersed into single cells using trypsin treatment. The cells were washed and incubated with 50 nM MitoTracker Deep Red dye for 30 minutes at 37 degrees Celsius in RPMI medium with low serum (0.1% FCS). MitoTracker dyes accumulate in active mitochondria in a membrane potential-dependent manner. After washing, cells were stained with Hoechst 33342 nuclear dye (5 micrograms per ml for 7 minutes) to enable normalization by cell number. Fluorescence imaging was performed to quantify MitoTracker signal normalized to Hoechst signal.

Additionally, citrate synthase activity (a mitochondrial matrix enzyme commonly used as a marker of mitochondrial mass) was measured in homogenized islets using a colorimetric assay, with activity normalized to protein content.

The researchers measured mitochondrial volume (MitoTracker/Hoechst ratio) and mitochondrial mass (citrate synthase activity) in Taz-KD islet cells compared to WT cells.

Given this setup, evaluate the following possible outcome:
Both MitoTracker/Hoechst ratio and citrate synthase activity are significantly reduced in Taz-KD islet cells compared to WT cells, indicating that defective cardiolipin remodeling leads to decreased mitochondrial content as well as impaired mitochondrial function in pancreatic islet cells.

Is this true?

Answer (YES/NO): NO